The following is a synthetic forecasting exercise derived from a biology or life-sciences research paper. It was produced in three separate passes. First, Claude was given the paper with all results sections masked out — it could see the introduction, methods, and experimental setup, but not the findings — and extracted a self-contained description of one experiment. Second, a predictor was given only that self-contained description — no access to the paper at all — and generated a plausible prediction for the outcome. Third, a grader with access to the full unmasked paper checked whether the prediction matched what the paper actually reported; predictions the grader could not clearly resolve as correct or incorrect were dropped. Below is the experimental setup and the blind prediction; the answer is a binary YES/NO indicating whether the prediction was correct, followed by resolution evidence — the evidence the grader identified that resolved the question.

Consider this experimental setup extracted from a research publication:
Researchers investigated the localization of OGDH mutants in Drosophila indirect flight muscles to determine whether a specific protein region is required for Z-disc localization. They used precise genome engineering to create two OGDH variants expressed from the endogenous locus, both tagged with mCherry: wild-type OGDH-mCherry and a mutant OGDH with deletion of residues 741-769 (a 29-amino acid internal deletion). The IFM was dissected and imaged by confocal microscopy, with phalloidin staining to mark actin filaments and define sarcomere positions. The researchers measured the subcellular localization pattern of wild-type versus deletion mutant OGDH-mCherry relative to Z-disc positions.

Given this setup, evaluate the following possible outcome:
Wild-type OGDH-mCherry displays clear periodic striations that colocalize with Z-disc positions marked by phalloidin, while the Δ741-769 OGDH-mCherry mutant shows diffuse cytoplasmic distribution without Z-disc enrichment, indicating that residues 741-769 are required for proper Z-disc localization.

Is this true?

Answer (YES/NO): NO